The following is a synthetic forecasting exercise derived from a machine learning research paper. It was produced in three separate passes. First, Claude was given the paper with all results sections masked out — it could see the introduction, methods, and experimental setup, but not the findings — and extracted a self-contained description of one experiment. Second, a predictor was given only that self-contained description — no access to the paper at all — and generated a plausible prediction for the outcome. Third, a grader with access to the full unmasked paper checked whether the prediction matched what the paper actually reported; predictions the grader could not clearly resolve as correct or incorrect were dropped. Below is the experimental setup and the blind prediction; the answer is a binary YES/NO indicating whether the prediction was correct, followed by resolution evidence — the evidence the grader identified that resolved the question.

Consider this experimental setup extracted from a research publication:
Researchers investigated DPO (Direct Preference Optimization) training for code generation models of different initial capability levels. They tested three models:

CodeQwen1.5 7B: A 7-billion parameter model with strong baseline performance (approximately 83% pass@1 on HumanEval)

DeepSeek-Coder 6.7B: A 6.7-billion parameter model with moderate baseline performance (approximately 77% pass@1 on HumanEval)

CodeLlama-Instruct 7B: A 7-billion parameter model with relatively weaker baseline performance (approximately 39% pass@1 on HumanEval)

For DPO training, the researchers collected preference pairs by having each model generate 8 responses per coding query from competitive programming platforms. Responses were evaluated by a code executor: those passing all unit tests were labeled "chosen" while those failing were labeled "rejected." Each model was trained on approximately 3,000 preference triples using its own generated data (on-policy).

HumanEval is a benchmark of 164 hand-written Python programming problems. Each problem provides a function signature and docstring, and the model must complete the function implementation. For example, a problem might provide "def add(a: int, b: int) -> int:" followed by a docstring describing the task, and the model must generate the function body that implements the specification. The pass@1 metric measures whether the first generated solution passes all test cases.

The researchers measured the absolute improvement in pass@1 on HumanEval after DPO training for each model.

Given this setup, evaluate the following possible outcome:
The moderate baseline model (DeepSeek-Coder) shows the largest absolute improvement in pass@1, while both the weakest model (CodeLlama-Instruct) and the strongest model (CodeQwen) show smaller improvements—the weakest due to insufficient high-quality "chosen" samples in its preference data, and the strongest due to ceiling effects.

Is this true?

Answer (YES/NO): NO